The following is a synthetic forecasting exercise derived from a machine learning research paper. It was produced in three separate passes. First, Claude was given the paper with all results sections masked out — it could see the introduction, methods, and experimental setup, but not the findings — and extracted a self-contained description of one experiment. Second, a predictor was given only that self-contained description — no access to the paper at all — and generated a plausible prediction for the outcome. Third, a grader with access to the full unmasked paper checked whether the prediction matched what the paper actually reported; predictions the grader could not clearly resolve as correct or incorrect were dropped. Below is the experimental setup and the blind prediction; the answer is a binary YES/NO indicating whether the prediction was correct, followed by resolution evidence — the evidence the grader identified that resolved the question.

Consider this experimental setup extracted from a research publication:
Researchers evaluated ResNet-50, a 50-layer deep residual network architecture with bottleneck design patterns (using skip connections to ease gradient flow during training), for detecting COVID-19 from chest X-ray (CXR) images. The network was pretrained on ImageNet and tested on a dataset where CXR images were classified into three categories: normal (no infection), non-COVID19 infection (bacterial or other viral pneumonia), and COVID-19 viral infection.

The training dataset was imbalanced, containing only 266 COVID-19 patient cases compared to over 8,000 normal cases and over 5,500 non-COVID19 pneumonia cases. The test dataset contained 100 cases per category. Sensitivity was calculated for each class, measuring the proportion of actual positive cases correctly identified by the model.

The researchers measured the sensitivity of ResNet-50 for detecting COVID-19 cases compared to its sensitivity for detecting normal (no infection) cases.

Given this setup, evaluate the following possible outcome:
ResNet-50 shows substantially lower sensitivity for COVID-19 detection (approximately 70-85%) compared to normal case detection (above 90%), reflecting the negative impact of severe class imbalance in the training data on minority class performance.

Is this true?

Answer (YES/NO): YES